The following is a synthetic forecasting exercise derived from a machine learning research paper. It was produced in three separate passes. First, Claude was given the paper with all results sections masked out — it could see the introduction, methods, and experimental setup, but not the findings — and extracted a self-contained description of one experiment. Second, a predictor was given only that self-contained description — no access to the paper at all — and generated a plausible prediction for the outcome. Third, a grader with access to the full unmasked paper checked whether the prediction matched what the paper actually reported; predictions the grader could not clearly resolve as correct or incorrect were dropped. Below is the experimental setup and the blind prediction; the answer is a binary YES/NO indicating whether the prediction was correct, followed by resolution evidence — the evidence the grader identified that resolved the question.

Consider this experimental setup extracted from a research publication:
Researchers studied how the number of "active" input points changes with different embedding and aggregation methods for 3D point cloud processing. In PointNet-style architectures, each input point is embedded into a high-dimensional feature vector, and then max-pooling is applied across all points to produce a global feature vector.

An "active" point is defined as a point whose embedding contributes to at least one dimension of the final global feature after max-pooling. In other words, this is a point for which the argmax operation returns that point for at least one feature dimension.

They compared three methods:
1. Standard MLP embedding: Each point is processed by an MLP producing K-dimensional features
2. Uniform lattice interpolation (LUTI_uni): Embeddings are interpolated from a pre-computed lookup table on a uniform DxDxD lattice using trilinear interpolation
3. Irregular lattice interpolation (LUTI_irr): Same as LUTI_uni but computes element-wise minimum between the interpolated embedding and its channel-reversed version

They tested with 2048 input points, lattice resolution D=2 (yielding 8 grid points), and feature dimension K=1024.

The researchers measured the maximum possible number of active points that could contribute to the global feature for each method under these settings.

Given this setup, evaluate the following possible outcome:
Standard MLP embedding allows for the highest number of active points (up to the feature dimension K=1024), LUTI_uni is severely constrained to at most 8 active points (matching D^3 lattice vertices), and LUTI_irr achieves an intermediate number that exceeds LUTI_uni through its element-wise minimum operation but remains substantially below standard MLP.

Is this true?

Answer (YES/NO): NO